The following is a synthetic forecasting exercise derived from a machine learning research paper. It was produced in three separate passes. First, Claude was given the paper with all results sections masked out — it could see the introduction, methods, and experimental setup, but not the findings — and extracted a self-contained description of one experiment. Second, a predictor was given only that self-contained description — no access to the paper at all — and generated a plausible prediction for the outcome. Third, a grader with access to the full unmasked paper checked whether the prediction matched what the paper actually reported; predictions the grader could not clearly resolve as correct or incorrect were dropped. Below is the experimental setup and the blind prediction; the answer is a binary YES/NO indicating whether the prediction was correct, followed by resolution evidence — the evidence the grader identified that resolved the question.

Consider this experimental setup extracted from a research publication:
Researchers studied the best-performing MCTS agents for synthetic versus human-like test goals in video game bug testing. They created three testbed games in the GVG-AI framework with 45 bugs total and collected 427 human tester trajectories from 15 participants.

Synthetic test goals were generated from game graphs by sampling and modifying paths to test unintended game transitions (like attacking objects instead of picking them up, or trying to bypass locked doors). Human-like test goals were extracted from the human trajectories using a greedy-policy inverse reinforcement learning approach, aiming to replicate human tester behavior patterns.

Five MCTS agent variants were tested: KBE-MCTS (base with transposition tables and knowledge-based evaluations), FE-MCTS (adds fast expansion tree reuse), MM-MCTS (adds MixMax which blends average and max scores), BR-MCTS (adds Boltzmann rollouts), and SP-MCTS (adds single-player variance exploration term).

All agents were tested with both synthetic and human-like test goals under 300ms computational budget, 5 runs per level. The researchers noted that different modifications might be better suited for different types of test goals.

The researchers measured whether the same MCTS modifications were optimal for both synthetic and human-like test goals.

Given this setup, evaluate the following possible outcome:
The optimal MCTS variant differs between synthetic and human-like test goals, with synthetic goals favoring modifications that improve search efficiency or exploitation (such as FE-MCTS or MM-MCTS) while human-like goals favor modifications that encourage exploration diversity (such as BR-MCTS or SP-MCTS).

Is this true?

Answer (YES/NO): NO